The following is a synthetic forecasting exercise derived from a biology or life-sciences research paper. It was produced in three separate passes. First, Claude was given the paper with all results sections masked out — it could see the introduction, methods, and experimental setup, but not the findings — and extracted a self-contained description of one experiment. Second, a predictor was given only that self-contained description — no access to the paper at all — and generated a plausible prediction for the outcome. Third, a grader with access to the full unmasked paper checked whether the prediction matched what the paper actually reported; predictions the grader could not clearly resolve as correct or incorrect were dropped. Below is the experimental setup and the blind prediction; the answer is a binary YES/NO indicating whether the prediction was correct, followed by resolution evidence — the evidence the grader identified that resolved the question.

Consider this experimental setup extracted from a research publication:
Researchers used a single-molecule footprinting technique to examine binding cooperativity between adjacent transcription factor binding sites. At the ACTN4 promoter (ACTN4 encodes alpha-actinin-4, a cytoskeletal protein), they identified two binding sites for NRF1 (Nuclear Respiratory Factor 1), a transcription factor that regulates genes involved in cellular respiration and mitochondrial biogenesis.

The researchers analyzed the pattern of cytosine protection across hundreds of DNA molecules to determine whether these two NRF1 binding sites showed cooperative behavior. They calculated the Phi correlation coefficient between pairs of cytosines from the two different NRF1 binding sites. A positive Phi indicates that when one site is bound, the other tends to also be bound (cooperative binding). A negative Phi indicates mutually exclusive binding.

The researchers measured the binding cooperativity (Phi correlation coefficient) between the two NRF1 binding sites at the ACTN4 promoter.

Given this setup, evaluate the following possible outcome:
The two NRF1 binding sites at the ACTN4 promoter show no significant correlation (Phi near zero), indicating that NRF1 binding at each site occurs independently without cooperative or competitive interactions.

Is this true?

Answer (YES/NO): NO